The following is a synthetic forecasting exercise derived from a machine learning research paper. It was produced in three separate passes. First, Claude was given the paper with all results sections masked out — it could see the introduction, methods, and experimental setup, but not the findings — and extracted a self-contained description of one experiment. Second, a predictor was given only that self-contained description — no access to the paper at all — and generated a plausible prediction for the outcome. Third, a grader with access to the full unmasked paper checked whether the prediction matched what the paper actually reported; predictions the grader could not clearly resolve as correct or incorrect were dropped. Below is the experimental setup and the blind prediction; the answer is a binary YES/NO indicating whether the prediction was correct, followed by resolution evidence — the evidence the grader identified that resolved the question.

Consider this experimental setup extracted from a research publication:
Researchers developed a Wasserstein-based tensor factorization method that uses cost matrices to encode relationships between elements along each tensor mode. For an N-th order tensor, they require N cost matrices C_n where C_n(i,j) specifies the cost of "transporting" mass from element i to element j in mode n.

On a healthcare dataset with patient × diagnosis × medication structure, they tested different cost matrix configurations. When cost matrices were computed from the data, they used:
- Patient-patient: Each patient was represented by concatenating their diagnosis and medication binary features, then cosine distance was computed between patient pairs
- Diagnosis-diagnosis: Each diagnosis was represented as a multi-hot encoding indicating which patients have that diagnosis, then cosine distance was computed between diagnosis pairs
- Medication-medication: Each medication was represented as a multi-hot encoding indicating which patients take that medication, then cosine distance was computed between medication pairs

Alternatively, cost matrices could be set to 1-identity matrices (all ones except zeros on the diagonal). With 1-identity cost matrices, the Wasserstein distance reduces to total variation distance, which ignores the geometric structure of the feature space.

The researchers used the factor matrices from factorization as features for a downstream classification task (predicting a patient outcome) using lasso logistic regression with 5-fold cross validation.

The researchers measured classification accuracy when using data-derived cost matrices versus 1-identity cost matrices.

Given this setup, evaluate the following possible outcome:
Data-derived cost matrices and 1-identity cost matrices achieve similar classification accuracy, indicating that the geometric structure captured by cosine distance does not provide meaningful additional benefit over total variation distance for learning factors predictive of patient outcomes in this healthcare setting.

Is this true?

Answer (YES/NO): NO